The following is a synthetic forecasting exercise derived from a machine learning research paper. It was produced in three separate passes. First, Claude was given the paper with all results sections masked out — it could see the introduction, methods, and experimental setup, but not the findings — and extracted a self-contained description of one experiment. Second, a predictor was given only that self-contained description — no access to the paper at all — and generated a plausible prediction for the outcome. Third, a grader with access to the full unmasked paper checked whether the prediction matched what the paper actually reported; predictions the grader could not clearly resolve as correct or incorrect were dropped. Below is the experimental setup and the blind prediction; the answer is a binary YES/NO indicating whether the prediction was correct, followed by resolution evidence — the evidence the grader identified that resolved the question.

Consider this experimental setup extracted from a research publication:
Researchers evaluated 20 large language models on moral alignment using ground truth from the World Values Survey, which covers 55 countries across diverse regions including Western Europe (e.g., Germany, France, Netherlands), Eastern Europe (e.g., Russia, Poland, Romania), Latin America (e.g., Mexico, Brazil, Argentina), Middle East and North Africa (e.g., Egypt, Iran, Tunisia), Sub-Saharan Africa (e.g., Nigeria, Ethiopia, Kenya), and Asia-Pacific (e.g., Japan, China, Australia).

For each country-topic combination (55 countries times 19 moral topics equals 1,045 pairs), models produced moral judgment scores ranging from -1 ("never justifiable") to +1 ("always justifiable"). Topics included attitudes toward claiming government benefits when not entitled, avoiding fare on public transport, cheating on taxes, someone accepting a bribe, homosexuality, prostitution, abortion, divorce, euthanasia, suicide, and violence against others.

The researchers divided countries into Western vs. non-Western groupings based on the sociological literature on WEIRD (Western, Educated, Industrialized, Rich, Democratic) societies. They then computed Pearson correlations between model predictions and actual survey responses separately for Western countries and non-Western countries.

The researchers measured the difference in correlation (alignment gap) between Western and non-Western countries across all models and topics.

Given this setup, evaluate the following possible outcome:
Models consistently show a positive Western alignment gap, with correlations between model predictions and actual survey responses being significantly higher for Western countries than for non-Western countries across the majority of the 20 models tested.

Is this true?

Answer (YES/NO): YES